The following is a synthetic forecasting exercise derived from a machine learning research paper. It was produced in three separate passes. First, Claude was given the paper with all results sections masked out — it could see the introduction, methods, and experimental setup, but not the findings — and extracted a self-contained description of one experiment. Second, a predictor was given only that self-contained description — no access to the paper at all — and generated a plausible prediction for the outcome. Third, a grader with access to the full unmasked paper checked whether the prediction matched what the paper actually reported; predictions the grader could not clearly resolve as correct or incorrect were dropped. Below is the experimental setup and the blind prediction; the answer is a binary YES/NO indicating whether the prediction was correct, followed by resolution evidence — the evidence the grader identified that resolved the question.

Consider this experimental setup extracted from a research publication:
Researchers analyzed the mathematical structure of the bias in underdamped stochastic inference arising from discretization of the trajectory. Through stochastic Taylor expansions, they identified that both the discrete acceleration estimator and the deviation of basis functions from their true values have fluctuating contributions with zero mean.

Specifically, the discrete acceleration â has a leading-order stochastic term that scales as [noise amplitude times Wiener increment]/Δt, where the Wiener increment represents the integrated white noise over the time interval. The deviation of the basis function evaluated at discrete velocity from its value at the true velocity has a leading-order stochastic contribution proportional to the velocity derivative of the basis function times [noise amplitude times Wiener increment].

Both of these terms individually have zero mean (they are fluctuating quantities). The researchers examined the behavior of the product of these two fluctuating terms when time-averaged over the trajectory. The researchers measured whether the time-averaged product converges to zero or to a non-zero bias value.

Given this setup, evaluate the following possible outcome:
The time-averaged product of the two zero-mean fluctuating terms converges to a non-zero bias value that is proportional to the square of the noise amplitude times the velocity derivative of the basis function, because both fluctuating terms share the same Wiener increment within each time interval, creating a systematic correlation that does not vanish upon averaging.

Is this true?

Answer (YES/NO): YES